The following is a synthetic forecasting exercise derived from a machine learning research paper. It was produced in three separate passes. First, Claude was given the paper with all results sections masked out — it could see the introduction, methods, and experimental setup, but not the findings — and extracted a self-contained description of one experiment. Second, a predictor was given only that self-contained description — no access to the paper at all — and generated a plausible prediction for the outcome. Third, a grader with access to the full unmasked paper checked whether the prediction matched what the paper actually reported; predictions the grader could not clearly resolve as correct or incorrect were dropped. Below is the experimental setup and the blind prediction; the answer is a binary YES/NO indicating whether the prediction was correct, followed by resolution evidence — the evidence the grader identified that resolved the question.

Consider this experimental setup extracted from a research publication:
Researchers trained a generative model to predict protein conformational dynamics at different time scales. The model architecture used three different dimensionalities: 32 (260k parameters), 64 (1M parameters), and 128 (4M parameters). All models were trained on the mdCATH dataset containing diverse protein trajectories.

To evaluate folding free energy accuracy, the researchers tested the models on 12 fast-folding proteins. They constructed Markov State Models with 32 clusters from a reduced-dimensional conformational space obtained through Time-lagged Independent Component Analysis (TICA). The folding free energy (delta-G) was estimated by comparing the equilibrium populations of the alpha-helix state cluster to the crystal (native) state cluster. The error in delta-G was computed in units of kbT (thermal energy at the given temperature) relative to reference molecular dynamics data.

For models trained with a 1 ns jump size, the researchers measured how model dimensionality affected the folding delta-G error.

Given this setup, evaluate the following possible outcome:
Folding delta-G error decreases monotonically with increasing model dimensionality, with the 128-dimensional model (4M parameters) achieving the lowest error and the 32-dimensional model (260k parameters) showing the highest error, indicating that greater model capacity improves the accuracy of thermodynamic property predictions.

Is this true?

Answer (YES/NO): YES